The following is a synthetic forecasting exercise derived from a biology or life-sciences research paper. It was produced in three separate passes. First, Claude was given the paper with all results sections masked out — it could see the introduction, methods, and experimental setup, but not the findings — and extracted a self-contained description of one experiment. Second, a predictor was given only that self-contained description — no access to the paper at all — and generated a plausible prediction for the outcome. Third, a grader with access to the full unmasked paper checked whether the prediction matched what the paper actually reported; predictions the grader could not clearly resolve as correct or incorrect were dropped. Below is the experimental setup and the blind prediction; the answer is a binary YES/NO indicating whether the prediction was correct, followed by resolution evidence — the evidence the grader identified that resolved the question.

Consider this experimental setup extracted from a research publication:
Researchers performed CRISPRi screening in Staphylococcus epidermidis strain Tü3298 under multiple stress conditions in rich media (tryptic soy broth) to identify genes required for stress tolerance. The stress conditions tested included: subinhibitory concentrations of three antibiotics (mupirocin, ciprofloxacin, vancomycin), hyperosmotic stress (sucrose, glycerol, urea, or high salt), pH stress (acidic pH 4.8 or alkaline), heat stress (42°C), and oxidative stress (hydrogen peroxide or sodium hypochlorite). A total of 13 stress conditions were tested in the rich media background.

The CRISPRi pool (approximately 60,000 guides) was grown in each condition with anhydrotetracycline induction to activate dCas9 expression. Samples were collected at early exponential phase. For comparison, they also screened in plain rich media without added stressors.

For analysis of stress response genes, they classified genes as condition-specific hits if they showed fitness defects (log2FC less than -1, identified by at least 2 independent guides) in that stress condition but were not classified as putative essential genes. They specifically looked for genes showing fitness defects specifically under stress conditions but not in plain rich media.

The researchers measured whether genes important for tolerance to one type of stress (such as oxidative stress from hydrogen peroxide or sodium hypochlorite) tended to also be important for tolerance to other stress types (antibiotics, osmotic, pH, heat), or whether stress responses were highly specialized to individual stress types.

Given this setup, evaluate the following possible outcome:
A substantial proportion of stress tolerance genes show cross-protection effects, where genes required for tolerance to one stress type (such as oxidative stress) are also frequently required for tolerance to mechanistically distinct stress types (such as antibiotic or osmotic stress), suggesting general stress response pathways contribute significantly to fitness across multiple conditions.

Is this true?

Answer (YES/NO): NO